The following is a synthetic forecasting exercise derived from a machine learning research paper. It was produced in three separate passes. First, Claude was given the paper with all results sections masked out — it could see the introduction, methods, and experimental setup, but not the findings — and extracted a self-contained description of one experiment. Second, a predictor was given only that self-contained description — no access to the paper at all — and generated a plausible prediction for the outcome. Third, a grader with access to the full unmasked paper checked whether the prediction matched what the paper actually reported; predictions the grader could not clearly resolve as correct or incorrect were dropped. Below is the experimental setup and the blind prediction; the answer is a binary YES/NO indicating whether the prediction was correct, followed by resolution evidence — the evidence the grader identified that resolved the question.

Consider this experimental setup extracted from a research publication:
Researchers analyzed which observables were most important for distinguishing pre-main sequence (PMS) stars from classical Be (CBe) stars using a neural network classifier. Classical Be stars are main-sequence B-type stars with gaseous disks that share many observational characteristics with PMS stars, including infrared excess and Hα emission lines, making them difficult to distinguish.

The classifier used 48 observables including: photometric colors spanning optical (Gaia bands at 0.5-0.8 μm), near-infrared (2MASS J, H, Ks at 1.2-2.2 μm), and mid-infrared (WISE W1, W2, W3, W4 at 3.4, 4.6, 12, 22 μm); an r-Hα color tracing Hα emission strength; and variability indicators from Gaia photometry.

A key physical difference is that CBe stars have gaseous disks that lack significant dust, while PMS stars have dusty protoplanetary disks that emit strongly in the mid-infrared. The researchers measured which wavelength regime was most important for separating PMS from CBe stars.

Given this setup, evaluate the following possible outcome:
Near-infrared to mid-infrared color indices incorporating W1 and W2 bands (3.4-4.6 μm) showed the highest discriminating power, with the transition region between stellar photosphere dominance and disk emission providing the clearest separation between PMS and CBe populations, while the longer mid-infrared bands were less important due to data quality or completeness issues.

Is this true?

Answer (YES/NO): NO